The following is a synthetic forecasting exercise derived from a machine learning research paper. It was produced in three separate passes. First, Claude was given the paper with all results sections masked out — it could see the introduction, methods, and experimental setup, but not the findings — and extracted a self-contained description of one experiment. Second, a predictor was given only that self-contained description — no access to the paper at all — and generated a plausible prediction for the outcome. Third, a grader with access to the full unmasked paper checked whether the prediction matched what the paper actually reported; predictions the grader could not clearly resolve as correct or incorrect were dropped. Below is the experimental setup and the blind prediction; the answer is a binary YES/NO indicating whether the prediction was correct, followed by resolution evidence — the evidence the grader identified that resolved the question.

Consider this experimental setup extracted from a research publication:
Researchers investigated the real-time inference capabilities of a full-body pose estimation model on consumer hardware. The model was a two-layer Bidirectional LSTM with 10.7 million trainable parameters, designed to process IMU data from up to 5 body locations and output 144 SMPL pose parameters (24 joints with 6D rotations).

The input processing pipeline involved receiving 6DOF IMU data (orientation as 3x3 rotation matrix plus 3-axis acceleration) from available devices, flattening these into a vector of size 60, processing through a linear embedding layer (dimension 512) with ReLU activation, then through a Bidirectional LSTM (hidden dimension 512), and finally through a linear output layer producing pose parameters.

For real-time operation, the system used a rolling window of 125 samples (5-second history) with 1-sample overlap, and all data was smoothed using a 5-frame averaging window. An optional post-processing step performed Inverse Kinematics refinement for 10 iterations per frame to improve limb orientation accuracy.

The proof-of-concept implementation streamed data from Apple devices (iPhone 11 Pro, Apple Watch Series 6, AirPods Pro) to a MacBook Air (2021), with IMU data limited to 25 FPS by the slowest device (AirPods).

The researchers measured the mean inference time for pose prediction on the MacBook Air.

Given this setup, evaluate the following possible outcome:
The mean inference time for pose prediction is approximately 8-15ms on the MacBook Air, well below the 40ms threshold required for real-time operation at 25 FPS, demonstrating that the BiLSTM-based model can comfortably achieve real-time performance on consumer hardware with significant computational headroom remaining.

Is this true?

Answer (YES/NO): NO